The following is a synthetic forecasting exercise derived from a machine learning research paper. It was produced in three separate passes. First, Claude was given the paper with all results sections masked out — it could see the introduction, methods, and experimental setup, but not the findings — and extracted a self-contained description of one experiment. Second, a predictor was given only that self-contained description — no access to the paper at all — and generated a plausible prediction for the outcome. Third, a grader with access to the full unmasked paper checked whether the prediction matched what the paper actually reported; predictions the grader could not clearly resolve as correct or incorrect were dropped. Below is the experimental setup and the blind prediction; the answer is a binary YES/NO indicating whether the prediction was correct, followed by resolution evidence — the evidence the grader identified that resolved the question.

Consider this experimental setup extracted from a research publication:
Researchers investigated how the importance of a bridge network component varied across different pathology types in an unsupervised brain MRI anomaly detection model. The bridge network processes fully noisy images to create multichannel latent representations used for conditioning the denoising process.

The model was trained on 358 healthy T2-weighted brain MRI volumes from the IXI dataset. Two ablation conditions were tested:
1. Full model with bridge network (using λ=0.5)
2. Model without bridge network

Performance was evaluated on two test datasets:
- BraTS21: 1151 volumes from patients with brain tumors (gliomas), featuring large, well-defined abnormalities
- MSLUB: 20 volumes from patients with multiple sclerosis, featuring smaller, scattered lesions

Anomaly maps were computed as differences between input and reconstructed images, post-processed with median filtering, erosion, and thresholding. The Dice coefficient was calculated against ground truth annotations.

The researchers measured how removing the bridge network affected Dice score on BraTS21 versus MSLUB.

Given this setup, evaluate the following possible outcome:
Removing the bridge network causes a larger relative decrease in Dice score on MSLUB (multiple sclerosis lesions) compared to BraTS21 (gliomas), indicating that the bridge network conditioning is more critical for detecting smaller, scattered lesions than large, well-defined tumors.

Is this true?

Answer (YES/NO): NO